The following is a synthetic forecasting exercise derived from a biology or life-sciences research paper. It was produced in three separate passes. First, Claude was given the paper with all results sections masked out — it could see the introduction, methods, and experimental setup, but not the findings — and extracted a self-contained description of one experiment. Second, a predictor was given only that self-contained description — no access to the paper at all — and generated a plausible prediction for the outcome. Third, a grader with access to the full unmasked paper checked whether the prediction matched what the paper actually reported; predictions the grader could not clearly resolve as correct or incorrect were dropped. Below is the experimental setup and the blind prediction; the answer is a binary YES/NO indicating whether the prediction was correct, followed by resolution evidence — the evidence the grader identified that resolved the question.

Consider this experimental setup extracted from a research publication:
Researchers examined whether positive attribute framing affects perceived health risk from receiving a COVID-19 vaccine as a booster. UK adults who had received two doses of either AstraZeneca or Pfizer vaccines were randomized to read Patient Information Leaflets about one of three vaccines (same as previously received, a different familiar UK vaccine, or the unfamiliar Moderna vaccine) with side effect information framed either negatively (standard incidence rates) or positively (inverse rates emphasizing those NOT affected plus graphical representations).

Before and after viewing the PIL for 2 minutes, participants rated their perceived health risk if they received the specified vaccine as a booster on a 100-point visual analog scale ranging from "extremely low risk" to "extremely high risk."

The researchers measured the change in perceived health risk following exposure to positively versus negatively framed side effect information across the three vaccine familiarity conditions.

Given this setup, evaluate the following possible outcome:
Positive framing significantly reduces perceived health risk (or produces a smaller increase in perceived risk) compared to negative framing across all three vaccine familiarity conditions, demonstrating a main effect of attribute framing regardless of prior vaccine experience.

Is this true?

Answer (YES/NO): NO